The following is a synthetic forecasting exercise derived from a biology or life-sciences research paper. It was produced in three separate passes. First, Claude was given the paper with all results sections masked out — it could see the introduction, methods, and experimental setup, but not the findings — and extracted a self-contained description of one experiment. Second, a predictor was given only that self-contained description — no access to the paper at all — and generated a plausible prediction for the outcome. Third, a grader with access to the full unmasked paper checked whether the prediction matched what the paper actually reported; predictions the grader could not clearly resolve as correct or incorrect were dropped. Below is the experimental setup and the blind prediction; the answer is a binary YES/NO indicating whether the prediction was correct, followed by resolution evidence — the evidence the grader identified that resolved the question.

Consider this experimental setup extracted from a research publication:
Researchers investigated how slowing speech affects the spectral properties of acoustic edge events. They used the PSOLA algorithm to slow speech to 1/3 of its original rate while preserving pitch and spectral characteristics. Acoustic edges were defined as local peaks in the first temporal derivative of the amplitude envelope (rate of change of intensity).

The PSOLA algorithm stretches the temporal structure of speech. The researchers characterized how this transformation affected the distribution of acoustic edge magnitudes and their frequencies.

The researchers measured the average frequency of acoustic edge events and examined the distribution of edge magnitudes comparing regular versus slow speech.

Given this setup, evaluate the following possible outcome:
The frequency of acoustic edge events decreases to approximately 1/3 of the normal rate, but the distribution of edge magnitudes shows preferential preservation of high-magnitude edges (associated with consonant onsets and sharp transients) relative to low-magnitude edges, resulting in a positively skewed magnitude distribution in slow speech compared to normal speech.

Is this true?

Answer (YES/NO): NO